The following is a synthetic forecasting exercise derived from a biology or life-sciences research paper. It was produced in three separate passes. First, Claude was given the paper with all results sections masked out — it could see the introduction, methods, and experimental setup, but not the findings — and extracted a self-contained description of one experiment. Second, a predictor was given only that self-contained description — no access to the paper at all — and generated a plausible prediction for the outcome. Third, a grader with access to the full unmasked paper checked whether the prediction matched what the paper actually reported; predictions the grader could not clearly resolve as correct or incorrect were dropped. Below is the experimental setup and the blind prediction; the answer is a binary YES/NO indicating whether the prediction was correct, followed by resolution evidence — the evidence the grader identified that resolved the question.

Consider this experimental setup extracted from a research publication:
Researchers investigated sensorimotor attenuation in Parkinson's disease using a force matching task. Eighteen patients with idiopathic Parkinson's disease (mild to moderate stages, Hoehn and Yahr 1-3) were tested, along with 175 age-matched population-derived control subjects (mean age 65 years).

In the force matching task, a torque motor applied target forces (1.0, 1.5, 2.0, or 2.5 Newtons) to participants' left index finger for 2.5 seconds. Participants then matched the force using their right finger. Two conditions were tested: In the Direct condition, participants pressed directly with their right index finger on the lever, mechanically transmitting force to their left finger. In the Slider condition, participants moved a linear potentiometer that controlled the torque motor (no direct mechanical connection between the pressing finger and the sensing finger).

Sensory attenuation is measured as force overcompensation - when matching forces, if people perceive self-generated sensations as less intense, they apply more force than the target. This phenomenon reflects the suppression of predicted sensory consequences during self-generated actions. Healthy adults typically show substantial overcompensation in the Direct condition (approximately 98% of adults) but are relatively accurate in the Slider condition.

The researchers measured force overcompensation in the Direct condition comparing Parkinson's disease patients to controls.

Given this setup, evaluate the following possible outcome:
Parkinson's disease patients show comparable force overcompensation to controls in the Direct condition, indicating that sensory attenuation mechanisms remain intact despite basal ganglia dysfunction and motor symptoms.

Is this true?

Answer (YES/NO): YES